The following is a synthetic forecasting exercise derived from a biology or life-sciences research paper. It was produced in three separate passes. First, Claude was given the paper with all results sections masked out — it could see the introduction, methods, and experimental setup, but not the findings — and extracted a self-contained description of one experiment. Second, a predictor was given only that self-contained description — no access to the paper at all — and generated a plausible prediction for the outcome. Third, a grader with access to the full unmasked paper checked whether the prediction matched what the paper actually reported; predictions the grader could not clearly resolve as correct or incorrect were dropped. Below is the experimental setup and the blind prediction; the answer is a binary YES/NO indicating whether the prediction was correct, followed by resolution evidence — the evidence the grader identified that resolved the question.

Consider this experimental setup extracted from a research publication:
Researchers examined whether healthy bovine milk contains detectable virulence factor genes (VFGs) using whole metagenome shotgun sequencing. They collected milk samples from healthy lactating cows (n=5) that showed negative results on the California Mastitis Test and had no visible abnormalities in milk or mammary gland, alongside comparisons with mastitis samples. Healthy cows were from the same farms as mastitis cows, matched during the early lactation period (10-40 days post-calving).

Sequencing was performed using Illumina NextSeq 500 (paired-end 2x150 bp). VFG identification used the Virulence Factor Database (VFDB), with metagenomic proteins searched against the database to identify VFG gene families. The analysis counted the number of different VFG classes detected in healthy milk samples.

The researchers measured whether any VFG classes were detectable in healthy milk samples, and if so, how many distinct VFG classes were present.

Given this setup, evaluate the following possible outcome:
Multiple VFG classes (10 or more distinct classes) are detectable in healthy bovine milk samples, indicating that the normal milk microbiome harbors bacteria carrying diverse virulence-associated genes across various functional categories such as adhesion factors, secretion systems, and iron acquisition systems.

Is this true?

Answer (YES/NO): NO